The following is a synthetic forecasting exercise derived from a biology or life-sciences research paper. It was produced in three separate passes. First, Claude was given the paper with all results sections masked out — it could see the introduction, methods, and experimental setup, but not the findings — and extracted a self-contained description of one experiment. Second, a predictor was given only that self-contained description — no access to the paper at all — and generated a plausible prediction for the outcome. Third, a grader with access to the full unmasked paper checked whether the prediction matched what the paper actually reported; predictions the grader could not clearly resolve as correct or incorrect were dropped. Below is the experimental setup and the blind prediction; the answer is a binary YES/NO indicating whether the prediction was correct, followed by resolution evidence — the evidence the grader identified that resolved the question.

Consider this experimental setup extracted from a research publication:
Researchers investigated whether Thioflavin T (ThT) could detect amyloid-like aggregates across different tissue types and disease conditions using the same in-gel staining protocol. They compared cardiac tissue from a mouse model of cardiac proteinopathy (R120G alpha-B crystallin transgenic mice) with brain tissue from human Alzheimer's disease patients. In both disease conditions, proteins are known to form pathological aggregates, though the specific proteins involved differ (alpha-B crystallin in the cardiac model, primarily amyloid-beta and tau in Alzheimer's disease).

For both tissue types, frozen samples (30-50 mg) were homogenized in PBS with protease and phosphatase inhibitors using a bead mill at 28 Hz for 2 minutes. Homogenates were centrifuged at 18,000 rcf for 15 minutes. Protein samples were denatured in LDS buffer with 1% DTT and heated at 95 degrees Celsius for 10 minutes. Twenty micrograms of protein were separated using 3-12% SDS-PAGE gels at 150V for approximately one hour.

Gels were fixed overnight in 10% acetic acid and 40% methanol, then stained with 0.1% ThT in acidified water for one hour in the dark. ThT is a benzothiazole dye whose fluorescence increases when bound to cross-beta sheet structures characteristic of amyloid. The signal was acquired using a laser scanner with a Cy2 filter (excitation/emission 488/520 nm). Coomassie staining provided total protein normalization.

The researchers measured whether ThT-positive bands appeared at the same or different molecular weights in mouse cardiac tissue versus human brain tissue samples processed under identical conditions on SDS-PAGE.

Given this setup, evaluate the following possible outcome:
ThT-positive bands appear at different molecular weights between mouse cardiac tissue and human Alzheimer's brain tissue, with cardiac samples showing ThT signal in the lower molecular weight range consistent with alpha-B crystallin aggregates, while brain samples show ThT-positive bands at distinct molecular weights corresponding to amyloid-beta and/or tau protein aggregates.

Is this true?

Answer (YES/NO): NO